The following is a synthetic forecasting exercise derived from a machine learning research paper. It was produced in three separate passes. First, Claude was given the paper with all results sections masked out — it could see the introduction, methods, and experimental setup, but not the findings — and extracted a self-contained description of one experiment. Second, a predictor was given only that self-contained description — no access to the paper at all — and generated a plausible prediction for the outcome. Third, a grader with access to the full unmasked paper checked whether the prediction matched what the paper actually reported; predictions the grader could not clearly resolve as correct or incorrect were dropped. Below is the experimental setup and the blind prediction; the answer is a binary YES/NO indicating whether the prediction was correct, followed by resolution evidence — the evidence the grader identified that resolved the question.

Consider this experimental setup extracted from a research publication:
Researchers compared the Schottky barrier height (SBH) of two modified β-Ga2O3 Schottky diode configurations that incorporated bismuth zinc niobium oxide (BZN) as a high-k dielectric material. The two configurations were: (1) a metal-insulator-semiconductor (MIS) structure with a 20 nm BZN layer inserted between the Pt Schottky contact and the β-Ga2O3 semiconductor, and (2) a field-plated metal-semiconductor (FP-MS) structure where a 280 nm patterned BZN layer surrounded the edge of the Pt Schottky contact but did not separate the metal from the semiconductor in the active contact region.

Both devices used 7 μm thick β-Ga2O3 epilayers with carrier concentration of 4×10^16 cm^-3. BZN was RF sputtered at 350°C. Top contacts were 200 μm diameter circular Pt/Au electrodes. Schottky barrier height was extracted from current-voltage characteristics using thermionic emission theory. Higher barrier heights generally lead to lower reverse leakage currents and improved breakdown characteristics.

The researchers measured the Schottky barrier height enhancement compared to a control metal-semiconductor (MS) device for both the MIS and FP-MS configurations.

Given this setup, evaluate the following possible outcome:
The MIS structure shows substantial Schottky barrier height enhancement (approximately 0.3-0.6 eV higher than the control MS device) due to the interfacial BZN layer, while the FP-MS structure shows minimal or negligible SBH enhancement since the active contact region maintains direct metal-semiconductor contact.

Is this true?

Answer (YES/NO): NO